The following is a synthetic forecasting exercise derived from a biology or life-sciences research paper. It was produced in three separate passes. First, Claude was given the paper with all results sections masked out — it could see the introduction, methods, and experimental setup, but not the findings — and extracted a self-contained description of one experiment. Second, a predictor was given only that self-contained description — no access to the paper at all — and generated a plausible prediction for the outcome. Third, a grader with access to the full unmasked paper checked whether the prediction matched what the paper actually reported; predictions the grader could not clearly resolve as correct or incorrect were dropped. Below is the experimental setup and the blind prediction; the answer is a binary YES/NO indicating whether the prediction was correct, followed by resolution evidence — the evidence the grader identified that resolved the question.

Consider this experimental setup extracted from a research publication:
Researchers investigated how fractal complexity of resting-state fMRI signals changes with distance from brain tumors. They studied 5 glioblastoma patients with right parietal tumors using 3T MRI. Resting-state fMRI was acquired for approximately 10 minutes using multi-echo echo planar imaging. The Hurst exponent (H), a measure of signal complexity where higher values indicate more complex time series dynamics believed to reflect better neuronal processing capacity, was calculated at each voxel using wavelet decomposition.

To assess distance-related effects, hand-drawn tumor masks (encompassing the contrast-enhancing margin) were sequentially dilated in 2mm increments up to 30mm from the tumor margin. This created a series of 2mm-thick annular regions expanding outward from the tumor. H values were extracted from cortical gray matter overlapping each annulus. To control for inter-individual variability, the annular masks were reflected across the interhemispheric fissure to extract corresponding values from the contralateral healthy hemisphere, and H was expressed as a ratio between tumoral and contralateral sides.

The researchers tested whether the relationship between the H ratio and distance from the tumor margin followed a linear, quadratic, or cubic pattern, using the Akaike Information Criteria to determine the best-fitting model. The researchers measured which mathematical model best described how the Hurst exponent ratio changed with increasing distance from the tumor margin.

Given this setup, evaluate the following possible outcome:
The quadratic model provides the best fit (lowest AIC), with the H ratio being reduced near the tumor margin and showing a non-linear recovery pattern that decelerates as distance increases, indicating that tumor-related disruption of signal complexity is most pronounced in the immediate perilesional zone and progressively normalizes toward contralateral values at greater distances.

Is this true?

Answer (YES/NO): NO